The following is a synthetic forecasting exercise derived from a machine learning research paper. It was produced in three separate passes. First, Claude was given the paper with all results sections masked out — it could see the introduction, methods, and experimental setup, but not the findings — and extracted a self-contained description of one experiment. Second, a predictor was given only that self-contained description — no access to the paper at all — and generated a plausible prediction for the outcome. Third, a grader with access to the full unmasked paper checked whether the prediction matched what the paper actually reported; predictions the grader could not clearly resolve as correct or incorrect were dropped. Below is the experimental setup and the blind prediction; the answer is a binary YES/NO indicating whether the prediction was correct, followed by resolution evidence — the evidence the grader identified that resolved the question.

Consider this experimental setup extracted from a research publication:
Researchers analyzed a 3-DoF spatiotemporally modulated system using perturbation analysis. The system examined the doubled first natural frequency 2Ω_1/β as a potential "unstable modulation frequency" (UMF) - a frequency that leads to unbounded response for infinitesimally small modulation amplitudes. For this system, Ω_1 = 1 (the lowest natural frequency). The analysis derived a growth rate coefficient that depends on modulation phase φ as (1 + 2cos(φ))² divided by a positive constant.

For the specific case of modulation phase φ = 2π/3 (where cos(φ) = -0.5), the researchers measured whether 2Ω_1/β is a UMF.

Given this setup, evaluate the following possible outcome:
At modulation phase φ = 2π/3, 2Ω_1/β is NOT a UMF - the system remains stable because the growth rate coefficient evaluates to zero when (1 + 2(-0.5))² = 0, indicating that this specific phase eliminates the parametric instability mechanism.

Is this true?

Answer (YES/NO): YES